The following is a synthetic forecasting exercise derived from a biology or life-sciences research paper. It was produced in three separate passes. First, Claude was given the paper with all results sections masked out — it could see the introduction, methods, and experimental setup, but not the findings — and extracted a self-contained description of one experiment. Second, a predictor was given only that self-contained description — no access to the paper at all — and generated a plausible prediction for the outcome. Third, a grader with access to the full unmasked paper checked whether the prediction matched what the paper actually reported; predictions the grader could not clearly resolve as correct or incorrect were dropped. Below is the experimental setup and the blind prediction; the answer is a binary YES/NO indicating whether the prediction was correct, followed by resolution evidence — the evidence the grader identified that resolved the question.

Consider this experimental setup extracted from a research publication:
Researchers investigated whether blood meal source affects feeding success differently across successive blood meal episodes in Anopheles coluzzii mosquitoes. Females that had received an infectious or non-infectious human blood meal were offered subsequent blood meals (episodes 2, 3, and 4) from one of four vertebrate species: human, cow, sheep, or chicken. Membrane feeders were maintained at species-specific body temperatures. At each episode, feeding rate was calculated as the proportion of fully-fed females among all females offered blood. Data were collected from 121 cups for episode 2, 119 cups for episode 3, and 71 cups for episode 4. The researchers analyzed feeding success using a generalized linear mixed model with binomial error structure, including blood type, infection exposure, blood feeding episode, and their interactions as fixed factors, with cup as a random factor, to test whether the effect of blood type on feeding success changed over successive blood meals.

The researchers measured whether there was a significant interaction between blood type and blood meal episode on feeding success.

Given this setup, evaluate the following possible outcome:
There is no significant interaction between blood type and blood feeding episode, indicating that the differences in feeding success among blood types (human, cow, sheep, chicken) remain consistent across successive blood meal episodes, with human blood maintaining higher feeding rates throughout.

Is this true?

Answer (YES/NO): NO